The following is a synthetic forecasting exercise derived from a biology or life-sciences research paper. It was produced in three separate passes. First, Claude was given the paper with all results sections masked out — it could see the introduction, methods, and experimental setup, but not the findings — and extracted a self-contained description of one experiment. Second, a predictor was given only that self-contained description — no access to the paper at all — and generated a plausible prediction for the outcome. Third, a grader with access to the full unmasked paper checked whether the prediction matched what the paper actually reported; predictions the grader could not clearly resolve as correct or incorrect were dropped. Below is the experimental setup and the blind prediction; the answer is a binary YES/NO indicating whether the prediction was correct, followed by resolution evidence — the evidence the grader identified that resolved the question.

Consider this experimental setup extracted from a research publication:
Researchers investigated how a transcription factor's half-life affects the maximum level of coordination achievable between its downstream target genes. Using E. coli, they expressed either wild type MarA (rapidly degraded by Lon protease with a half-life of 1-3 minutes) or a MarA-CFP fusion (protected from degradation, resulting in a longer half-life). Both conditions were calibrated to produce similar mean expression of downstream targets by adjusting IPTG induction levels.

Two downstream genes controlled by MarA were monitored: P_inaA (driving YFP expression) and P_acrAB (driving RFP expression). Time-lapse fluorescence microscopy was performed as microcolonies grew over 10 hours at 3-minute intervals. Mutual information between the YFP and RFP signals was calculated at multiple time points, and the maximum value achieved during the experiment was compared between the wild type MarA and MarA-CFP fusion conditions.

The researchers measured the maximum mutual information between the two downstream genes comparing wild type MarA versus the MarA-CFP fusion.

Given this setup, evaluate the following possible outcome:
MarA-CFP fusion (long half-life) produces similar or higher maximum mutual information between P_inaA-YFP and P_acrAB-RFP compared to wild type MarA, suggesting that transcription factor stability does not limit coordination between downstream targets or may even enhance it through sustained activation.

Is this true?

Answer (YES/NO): YES